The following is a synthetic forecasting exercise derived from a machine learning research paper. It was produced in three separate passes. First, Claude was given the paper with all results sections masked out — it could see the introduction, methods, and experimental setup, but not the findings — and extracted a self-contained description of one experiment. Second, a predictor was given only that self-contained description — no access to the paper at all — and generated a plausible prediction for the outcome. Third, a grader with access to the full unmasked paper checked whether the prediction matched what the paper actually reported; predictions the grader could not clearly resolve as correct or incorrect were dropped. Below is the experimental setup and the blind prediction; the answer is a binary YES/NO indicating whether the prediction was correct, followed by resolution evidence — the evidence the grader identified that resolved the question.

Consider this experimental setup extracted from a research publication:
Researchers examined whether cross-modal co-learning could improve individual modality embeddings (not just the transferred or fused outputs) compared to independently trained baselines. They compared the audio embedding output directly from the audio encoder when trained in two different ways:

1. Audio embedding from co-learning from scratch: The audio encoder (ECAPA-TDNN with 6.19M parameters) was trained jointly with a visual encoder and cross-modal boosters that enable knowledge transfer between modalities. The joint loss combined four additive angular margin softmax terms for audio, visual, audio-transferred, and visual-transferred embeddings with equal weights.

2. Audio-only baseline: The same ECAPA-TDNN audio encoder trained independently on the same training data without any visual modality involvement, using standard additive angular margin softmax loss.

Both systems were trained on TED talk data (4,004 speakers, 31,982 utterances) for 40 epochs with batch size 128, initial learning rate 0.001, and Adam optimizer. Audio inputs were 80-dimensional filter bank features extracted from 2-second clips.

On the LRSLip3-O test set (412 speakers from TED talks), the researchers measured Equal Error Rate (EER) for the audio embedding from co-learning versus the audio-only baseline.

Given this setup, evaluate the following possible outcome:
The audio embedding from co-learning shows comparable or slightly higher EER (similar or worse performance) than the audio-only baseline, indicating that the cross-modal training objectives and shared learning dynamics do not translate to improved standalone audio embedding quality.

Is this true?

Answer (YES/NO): NO